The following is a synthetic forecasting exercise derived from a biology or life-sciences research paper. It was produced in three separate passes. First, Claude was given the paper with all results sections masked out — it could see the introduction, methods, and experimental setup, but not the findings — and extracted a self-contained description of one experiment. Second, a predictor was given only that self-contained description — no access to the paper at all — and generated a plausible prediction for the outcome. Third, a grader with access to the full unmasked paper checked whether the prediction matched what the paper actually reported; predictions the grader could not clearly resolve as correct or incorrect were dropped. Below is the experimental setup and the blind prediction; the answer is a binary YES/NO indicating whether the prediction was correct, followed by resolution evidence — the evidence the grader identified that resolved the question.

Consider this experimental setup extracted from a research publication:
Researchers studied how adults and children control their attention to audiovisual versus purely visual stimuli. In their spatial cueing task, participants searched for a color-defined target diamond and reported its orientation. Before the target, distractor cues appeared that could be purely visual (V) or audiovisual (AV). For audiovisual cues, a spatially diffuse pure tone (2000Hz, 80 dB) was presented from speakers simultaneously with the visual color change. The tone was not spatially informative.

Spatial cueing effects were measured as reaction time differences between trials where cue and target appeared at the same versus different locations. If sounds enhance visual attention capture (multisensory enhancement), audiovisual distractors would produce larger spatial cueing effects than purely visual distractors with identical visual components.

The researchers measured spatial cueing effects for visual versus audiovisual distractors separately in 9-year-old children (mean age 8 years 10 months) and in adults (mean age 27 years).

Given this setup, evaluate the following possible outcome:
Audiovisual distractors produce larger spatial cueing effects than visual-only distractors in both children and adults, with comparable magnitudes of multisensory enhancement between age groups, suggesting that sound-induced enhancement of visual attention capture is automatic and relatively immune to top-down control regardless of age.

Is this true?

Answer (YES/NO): NO